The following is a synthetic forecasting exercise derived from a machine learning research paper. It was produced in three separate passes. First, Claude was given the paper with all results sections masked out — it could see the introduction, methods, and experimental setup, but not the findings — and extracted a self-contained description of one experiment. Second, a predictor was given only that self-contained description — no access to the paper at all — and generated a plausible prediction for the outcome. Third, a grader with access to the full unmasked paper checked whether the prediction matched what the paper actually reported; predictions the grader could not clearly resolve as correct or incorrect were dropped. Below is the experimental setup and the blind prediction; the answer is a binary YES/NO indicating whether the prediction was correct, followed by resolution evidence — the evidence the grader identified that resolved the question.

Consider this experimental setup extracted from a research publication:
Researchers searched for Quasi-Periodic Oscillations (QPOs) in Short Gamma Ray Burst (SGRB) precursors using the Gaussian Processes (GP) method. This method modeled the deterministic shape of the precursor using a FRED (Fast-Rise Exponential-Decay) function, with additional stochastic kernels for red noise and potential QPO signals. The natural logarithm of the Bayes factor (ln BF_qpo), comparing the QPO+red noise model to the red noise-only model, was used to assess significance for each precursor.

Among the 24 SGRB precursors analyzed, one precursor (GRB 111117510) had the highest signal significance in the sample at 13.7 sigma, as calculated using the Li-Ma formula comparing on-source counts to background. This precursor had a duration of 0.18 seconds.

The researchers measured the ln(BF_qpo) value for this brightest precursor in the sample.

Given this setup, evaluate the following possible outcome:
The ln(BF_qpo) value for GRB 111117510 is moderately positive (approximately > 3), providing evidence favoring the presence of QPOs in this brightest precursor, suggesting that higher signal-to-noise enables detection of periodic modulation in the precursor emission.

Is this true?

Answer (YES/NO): NO